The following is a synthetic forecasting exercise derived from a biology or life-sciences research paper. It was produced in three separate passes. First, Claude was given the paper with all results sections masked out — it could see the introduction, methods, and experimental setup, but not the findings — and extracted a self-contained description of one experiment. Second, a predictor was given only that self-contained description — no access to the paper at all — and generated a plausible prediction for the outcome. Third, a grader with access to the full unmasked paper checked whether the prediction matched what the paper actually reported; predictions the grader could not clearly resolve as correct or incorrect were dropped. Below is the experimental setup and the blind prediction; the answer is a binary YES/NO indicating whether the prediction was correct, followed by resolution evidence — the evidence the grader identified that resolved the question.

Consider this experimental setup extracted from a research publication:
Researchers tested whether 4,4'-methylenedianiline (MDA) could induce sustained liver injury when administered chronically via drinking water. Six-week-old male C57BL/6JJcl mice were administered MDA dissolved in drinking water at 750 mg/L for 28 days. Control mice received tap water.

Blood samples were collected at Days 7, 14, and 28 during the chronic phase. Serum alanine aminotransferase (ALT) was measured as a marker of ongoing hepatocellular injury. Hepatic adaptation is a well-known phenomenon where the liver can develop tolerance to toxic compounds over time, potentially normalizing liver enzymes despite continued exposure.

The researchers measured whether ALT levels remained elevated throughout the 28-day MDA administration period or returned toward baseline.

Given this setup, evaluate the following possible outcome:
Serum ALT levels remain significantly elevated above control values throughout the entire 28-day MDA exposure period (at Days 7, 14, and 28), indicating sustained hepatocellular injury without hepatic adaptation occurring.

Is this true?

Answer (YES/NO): YES